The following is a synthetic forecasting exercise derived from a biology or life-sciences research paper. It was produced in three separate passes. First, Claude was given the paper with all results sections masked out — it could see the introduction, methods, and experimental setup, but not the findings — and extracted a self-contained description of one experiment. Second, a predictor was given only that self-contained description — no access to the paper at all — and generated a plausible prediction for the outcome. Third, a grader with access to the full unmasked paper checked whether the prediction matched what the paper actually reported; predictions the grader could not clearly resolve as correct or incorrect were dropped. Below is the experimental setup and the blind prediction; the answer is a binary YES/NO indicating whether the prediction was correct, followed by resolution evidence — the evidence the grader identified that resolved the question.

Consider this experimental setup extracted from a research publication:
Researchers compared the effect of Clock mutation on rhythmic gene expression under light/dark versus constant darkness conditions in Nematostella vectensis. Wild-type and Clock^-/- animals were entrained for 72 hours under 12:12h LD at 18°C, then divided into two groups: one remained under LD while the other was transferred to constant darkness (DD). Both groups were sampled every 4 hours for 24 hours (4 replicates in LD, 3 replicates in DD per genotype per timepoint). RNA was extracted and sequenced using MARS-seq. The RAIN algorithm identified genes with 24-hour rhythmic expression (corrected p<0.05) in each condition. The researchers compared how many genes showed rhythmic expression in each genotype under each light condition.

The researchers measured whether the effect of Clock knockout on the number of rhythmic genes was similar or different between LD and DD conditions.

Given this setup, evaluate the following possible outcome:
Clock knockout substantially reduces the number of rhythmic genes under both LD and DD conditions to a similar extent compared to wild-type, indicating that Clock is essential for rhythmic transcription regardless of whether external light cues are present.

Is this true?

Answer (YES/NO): NO